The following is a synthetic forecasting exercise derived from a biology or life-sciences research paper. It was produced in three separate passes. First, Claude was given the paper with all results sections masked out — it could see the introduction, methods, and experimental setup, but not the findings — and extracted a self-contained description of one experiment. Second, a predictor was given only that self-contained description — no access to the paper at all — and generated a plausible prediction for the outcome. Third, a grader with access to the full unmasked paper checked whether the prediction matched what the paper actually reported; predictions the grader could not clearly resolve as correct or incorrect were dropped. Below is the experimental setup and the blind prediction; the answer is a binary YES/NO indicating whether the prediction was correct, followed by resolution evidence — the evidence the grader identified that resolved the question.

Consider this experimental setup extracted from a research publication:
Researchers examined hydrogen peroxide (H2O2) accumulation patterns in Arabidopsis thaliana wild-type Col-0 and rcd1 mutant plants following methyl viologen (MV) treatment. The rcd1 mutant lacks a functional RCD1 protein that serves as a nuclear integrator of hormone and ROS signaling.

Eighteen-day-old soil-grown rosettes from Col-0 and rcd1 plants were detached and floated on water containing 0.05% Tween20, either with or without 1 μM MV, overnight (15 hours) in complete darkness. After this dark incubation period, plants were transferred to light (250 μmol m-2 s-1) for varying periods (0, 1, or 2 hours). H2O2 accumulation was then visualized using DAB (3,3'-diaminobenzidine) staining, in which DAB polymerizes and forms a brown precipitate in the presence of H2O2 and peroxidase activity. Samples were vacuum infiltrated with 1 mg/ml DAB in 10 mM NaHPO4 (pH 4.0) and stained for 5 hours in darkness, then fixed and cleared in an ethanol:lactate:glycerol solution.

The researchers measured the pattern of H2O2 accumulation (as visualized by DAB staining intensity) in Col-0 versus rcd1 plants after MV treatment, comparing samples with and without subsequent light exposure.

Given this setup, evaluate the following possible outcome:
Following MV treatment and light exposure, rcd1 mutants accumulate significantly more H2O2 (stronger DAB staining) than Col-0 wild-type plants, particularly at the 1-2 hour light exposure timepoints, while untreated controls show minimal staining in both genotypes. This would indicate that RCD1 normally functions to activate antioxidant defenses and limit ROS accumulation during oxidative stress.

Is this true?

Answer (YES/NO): NO